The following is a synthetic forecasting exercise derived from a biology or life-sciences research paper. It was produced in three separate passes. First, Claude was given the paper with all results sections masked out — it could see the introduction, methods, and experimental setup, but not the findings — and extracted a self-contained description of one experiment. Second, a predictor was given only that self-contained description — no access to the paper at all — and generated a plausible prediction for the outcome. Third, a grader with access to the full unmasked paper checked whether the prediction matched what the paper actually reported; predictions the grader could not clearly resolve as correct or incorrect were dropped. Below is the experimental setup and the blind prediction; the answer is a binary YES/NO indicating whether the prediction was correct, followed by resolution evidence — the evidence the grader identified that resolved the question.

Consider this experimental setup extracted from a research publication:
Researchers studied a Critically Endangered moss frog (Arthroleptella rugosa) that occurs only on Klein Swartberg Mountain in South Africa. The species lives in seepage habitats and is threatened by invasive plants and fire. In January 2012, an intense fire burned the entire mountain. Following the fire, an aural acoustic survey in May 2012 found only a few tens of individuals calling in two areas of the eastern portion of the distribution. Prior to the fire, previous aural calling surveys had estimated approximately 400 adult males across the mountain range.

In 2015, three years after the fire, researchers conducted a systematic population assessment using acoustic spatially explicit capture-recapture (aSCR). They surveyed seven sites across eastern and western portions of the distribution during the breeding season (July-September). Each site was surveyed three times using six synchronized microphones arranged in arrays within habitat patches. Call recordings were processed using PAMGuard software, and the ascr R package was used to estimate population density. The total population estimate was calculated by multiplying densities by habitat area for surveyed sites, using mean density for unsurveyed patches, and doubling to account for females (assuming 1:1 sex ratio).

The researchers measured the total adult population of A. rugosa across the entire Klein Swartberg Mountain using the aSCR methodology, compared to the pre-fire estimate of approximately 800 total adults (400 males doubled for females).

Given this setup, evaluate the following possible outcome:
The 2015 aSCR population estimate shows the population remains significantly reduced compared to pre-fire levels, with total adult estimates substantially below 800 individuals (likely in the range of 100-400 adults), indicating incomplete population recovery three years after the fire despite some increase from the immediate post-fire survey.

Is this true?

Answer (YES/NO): NO